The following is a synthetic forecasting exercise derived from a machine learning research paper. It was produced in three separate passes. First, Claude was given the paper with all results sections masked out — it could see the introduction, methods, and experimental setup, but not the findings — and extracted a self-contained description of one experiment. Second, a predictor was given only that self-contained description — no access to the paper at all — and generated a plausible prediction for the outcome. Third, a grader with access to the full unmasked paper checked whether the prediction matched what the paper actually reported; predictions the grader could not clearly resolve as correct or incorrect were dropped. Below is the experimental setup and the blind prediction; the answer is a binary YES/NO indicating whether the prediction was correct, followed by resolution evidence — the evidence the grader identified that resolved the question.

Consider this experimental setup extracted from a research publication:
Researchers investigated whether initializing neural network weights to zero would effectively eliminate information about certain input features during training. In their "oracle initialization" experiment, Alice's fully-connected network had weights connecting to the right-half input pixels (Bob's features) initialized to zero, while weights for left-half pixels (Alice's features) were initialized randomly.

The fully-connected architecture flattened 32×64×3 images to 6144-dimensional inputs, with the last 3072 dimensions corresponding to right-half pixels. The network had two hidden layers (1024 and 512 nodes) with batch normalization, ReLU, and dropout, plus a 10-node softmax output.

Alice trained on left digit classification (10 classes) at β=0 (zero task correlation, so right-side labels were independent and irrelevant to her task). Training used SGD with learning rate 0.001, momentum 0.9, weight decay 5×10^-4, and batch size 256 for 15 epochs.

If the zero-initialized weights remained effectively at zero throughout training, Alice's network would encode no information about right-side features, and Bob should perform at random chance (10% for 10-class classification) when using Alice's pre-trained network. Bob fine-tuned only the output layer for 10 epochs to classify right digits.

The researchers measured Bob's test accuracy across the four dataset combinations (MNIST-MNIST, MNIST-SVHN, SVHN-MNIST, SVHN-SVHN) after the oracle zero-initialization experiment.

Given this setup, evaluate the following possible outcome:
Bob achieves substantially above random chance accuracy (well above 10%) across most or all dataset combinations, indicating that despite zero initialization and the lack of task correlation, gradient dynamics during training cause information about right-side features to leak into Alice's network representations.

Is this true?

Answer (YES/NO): YES